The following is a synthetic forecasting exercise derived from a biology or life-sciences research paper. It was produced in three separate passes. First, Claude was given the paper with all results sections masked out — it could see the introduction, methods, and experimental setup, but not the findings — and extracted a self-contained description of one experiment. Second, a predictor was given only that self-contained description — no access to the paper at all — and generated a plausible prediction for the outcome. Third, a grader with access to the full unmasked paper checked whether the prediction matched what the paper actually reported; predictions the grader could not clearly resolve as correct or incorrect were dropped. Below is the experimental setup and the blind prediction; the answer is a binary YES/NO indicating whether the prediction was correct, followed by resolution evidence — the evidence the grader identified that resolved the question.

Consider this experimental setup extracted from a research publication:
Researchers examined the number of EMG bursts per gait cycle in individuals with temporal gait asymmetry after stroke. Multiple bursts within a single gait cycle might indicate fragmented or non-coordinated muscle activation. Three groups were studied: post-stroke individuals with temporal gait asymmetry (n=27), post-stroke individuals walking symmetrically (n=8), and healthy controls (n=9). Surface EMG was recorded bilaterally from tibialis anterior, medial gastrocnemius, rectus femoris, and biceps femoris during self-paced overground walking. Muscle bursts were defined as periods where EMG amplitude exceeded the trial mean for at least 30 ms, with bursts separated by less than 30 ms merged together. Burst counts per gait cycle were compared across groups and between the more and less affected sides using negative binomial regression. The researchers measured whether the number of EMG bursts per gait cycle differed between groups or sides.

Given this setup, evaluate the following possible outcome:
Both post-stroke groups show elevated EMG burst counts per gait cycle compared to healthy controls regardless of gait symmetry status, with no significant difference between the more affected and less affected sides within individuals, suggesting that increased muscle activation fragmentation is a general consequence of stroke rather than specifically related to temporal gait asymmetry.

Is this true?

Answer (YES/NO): NO